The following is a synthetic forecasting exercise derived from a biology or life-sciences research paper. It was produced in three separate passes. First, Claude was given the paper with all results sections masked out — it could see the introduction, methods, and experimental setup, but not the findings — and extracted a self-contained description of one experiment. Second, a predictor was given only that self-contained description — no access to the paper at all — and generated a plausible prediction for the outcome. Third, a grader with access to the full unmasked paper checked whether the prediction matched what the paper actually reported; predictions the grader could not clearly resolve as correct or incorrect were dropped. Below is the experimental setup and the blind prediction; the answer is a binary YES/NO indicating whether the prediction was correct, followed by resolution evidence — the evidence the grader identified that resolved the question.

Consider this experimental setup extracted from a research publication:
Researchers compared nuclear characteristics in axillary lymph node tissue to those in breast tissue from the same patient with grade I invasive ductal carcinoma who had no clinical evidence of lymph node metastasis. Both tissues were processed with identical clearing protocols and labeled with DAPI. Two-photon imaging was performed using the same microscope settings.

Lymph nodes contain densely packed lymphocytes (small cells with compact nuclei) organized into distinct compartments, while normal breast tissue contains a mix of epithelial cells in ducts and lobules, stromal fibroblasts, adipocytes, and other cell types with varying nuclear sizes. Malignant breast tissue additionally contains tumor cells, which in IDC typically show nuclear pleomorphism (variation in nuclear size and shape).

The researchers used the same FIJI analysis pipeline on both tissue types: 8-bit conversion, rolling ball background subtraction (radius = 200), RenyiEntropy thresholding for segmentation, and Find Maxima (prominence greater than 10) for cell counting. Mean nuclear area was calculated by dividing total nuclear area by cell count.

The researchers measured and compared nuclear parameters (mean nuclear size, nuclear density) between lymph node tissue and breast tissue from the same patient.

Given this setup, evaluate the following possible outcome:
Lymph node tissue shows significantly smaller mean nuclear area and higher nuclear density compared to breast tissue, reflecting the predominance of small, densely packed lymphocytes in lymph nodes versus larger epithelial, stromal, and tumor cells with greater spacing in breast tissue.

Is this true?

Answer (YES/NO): YES